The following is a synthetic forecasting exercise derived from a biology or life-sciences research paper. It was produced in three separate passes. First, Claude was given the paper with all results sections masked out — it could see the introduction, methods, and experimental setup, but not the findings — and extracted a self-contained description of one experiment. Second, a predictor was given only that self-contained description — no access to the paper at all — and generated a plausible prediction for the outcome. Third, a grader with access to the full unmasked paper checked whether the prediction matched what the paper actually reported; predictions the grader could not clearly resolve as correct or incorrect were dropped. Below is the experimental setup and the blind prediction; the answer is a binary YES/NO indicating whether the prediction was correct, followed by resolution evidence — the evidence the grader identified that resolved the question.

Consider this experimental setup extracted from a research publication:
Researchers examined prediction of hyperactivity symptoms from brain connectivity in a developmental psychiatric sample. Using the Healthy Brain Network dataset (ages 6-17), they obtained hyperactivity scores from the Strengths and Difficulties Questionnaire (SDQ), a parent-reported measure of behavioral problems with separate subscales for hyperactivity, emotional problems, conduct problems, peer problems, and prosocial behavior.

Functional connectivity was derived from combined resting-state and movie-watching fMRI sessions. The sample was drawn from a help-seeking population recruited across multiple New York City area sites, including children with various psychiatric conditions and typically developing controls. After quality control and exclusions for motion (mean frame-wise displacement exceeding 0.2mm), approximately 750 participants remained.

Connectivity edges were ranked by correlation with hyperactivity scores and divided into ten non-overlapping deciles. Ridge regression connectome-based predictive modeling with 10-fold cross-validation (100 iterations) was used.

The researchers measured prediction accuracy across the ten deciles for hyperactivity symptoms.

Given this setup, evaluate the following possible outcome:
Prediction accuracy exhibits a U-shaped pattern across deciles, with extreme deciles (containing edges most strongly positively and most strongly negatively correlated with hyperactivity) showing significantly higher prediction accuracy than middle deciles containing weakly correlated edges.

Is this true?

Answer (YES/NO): NO